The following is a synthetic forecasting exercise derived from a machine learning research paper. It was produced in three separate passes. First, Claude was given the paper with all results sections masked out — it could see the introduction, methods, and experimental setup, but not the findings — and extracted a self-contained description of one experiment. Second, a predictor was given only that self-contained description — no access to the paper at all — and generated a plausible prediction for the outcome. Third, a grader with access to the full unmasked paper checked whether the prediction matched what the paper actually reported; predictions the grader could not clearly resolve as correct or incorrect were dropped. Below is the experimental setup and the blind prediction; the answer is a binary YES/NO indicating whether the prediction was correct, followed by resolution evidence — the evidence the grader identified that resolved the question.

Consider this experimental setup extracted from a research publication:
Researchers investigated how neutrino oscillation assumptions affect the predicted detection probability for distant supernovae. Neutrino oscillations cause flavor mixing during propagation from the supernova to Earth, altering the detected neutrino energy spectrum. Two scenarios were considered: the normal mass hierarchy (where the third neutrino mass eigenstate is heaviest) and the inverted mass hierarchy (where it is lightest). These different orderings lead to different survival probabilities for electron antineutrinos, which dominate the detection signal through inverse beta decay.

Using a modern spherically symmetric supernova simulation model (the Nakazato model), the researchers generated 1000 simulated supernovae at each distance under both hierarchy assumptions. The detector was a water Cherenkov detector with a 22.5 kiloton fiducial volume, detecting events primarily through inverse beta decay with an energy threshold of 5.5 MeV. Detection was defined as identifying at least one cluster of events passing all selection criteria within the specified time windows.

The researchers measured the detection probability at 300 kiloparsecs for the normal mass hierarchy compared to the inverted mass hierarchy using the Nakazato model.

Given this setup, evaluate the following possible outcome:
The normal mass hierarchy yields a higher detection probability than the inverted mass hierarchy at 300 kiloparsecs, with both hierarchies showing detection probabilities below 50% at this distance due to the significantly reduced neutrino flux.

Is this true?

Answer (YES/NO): NO